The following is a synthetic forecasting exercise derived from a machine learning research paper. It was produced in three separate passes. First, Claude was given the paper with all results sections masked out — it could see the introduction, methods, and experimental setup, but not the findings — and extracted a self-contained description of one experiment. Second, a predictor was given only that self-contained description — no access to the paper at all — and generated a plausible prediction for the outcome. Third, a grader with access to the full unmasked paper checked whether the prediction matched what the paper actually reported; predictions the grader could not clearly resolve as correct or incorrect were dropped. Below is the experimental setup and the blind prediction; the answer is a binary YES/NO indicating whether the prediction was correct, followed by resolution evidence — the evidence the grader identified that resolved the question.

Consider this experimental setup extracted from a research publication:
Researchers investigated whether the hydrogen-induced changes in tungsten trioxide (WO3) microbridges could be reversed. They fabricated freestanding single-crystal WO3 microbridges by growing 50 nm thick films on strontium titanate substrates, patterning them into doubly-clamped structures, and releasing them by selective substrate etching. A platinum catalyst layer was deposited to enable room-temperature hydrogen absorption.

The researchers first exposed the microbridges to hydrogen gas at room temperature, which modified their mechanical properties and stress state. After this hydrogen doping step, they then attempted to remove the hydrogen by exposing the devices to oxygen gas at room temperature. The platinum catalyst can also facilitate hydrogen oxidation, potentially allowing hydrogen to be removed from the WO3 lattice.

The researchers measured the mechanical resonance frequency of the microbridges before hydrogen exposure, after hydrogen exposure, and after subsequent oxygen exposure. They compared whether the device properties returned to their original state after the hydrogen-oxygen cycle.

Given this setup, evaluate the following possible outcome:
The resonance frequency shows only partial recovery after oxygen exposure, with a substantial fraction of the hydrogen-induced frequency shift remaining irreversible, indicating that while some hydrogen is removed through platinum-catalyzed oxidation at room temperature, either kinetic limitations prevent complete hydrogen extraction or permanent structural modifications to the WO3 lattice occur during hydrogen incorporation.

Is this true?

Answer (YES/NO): NO